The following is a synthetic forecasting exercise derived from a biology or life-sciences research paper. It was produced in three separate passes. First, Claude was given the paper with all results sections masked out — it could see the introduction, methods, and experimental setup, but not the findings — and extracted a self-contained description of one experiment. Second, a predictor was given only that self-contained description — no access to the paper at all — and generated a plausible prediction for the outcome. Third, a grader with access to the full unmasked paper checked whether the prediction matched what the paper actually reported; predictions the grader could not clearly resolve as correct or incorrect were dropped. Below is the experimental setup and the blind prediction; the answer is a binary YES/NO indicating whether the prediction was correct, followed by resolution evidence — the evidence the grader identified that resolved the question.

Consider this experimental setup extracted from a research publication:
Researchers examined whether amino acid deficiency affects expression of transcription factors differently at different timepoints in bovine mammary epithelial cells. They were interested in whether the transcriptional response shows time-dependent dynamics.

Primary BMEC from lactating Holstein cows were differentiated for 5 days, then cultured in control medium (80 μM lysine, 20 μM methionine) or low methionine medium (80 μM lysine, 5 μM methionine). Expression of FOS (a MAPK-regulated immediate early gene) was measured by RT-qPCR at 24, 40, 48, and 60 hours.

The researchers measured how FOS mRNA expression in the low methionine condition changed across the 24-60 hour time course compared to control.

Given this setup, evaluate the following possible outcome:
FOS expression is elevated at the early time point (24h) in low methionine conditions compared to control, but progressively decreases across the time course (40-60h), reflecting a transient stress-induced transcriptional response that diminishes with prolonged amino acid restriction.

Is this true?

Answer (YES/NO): NO